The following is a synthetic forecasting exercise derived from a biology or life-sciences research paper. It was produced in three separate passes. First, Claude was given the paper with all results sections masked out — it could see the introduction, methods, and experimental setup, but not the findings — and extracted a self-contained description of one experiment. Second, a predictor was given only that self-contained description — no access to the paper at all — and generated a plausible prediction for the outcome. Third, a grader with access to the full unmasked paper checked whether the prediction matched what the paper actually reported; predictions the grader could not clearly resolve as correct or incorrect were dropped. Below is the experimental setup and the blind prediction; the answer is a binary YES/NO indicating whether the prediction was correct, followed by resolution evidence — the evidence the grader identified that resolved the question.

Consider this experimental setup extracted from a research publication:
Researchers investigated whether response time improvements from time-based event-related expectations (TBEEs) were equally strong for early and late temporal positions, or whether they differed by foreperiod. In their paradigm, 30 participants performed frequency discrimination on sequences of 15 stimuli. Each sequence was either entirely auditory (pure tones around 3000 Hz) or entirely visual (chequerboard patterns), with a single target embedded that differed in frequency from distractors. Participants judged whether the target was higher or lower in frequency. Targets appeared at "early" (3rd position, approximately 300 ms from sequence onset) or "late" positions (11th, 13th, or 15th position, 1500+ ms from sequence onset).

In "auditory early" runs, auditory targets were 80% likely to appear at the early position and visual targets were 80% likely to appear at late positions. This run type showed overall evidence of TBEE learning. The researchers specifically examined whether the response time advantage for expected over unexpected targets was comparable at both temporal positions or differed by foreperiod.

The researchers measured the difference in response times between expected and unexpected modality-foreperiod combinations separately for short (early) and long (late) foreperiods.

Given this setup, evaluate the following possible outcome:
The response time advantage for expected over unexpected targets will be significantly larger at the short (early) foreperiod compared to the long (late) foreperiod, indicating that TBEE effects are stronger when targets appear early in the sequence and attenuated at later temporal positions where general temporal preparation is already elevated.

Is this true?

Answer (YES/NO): YES